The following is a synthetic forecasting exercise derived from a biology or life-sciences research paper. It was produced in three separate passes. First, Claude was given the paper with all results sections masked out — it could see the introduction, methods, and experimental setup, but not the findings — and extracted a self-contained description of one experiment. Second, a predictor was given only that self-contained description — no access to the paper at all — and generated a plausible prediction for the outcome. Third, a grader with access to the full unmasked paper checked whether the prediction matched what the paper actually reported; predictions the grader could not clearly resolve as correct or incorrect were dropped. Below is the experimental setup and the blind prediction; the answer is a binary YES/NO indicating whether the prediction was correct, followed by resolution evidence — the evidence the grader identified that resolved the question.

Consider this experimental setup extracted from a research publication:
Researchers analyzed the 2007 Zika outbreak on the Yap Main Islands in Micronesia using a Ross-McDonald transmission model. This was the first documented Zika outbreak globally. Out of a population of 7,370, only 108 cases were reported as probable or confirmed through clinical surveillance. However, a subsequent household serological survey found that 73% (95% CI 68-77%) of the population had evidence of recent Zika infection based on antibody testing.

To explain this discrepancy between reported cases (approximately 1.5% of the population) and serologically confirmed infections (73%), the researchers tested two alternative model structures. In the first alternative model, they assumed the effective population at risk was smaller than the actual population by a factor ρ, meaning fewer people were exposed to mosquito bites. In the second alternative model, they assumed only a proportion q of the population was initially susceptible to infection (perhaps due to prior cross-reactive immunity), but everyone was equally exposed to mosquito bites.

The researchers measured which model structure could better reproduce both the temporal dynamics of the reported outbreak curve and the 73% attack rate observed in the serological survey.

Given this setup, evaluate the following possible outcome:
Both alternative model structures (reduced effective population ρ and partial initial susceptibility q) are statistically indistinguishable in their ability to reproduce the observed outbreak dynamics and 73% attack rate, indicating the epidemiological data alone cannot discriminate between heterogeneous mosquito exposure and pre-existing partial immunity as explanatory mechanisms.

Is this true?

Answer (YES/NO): YES